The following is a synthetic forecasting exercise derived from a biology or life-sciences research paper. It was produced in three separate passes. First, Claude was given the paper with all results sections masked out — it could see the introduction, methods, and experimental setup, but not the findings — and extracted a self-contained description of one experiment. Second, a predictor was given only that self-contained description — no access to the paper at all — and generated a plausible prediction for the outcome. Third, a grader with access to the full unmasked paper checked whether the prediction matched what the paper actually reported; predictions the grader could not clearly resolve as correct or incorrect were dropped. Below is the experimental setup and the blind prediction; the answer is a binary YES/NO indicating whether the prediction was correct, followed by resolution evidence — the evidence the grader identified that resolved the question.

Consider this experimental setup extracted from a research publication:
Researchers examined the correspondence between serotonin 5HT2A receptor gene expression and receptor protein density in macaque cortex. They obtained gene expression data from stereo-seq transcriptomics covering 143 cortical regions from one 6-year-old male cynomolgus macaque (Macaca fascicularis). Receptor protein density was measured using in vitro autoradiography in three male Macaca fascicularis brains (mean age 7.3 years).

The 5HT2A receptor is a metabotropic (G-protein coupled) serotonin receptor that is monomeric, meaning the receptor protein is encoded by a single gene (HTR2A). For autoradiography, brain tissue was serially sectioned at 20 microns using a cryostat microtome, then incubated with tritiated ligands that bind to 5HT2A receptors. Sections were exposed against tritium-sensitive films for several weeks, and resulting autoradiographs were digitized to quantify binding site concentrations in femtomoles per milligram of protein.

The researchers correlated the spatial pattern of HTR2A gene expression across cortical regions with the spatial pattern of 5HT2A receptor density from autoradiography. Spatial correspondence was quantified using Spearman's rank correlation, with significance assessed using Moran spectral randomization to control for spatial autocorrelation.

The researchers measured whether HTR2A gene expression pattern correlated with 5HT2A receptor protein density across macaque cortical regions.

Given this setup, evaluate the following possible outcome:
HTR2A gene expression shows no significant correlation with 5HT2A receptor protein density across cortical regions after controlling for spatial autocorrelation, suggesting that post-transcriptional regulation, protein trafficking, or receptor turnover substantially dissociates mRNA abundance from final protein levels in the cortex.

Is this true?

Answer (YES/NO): YES